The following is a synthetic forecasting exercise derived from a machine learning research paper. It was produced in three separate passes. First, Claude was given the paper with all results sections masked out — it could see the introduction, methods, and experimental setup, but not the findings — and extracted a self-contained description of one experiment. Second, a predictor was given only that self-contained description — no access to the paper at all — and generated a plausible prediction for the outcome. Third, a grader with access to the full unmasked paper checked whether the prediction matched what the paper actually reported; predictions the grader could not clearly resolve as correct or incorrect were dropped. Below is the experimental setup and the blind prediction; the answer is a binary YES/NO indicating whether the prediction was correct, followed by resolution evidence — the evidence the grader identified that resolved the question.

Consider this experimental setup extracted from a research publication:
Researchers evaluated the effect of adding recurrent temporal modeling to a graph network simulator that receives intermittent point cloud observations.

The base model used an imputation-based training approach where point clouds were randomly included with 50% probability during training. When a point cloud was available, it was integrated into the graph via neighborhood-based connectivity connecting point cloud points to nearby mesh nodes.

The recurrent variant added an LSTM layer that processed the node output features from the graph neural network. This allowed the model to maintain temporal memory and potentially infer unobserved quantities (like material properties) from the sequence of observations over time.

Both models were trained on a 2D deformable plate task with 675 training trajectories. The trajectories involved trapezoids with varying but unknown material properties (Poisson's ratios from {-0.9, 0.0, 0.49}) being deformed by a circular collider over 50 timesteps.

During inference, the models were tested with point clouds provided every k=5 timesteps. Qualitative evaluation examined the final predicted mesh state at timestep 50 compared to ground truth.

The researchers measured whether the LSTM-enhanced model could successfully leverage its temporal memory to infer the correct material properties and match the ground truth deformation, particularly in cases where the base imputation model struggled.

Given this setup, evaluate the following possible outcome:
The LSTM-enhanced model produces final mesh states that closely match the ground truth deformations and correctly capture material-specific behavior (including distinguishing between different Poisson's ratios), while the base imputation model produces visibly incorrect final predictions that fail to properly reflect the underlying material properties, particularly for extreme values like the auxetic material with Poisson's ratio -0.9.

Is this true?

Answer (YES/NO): NO